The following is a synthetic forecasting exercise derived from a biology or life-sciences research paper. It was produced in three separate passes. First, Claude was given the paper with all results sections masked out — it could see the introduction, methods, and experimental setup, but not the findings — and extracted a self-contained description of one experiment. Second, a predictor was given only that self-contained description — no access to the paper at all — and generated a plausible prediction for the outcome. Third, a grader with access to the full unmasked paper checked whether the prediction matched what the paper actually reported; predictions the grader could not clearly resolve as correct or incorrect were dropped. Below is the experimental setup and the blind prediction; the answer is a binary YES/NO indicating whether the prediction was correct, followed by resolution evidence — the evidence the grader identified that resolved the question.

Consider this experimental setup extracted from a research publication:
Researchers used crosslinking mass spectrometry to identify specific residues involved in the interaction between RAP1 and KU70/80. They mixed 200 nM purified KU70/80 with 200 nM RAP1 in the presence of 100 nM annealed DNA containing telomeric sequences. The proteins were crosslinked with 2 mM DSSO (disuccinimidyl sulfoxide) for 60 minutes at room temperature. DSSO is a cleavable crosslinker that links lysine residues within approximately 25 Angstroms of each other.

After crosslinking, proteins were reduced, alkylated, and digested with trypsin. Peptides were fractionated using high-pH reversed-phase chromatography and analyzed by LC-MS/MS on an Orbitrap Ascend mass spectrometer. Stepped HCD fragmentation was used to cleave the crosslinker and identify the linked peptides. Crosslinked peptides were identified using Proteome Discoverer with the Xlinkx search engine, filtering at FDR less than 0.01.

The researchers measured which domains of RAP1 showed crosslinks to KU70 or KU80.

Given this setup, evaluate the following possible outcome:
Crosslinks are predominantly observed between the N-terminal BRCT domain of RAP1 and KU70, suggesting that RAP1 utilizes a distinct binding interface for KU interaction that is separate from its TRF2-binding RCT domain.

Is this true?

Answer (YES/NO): NO